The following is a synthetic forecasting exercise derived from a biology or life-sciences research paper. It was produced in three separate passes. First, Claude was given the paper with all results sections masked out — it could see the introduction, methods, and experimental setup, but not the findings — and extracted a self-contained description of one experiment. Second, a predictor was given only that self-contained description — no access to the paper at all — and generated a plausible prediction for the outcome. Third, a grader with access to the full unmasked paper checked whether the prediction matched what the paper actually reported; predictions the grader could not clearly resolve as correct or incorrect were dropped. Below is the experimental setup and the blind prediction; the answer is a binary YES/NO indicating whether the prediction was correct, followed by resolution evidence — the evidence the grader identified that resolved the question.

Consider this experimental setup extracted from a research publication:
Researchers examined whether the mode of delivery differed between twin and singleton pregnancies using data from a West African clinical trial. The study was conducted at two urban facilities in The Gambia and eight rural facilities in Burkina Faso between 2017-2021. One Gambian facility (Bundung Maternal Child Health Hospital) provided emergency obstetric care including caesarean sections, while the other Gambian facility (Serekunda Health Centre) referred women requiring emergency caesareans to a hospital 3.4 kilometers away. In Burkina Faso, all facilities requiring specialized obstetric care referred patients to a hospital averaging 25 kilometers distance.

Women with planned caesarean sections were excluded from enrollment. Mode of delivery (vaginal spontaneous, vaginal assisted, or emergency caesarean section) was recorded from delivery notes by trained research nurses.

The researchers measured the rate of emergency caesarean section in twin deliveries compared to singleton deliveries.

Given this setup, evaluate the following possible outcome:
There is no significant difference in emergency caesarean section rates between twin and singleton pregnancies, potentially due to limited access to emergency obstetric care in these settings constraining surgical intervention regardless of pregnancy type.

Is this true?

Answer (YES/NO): NO